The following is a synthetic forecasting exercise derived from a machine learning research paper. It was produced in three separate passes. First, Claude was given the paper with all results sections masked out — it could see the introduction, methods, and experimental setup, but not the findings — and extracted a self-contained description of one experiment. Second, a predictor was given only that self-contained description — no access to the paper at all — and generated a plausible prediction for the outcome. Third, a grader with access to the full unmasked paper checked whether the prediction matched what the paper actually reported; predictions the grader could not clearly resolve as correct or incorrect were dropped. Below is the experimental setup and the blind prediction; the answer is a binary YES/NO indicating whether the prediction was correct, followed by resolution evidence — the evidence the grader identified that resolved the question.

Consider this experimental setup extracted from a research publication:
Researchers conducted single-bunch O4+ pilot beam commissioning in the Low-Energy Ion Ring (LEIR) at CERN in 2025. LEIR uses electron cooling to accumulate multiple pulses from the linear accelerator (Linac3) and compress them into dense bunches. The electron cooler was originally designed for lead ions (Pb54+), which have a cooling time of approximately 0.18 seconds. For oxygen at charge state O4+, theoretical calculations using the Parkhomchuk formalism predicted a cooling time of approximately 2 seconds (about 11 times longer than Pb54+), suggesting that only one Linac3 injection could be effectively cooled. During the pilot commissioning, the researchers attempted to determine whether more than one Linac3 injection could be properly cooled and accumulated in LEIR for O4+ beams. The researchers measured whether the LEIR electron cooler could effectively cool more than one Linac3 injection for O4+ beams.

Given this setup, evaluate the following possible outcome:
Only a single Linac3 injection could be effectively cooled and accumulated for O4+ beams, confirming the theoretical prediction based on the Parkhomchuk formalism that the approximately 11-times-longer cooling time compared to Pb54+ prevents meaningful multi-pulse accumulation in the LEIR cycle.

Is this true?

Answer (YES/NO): YES